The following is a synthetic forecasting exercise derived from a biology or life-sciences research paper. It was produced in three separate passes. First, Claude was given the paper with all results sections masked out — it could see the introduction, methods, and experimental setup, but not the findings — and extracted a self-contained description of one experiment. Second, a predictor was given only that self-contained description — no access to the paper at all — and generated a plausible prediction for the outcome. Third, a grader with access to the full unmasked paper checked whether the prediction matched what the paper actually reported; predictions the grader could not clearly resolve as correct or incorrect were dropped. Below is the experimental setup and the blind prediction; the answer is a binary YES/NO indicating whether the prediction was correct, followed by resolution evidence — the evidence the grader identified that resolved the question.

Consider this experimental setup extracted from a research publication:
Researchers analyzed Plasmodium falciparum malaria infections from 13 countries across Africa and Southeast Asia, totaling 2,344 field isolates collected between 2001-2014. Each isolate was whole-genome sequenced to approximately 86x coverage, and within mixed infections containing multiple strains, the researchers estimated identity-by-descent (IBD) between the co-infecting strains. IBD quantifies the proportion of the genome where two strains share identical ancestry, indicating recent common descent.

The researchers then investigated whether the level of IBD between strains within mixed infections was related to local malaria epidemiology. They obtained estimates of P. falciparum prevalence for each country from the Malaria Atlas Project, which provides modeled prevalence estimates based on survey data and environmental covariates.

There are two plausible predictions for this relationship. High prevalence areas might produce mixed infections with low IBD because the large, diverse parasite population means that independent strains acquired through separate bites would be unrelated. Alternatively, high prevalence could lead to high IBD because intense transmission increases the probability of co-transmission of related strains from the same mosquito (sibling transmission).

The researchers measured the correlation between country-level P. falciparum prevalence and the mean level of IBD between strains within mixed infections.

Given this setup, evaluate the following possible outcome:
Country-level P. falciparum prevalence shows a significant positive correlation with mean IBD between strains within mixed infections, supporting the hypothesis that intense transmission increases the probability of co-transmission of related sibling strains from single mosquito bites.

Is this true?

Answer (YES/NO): NO